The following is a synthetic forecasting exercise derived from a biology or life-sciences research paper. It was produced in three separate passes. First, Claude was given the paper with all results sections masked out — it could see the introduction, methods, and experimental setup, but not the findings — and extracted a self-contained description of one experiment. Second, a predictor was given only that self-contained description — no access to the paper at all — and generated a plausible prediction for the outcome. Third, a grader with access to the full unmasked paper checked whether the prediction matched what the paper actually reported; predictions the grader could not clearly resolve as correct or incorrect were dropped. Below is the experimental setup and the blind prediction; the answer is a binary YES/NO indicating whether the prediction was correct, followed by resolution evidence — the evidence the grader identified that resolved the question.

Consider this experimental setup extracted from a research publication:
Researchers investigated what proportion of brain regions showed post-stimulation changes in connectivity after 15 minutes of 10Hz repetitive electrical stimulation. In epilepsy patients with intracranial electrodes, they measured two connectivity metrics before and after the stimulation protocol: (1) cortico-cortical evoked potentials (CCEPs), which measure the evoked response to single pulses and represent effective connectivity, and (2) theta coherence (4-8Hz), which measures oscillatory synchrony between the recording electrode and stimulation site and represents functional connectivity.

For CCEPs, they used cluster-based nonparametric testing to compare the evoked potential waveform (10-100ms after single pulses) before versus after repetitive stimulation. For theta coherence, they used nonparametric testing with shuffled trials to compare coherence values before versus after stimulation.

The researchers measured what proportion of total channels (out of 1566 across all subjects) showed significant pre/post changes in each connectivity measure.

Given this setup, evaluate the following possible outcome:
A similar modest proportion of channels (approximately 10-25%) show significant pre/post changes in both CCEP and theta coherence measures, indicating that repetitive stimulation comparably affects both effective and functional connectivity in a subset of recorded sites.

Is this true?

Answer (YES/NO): NO